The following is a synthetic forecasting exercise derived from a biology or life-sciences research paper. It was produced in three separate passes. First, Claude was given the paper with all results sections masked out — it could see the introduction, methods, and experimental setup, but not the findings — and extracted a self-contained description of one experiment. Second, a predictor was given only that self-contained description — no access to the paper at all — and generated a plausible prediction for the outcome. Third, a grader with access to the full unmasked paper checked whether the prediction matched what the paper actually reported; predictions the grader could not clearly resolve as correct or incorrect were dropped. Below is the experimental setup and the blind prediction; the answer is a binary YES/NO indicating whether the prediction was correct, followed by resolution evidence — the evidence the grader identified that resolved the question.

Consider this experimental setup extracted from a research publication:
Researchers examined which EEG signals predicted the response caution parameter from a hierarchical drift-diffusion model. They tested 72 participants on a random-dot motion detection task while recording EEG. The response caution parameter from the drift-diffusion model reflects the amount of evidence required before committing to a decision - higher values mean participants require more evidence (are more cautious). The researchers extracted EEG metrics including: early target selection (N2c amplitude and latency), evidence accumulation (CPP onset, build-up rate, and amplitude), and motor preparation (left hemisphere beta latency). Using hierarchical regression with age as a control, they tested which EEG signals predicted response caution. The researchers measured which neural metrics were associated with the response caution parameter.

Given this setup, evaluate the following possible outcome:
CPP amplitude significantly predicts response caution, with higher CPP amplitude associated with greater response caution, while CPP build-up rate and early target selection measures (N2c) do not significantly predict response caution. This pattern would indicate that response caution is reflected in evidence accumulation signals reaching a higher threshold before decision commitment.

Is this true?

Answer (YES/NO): NO